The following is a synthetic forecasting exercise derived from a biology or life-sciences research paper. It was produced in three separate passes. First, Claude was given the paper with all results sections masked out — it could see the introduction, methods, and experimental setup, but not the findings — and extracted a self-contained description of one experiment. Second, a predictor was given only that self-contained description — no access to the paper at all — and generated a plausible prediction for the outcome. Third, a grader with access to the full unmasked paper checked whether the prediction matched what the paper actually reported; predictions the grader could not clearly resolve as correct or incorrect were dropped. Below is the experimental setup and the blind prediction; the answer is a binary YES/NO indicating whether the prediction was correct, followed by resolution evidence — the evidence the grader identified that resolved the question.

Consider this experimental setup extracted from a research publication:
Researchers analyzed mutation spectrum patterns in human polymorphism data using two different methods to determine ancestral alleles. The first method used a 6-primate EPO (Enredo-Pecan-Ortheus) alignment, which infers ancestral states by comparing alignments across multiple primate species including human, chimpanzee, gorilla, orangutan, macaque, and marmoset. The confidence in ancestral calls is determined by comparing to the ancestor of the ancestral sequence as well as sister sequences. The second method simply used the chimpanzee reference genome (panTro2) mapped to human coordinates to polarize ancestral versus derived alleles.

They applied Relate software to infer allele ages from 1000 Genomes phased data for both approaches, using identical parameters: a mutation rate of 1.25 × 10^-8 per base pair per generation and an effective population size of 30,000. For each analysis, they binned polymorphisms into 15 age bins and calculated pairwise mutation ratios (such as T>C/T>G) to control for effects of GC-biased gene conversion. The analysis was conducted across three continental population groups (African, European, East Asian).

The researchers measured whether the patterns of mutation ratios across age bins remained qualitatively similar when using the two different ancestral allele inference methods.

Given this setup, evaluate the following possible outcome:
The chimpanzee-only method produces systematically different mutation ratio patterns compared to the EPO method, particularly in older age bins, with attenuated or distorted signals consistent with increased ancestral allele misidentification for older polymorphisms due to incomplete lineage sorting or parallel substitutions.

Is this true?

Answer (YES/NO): NO